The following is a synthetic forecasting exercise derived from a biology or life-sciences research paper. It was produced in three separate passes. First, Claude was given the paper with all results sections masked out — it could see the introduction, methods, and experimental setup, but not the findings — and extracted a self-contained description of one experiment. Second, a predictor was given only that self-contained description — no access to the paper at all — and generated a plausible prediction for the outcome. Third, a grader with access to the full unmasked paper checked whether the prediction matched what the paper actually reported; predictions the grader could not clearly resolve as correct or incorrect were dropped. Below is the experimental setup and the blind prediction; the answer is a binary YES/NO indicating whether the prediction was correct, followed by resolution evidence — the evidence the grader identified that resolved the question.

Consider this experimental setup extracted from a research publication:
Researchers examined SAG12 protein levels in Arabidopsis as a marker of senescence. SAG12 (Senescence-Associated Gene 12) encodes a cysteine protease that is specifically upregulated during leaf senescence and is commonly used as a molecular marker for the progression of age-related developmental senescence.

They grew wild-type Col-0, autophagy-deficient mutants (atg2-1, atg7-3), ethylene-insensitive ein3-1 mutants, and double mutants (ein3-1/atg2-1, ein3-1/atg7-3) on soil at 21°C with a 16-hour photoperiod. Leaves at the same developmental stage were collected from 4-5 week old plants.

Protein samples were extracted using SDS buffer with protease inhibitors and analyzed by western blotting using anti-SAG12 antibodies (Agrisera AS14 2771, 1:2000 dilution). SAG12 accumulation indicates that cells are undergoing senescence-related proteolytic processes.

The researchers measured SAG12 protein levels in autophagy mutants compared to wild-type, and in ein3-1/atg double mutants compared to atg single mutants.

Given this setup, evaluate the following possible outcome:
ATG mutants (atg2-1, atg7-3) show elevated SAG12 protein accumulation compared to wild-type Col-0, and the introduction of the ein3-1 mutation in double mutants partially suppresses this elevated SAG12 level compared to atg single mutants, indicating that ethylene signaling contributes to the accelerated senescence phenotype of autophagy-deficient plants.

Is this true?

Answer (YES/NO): NO